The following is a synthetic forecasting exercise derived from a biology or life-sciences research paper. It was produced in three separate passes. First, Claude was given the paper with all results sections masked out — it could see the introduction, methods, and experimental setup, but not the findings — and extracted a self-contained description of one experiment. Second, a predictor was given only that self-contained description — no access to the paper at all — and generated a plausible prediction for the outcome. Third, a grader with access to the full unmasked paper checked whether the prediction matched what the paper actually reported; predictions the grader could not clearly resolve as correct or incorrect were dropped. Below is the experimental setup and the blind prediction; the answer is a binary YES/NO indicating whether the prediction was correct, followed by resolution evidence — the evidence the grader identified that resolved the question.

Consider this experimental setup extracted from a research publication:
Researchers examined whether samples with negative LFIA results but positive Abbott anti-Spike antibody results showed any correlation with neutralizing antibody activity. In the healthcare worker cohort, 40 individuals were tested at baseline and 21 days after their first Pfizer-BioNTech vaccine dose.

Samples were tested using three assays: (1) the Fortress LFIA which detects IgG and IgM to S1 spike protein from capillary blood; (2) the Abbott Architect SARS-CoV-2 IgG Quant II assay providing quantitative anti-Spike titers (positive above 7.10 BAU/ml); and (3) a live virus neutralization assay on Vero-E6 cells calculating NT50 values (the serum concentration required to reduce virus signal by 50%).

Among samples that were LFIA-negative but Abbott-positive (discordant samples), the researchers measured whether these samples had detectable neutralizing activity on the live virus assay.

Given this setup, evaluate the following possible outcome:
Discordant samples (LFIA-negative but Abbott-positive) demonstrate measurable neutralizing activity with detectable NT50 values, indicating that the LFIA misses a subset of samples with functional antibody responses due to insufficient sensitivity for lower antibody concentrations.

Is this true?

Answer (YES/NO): NO